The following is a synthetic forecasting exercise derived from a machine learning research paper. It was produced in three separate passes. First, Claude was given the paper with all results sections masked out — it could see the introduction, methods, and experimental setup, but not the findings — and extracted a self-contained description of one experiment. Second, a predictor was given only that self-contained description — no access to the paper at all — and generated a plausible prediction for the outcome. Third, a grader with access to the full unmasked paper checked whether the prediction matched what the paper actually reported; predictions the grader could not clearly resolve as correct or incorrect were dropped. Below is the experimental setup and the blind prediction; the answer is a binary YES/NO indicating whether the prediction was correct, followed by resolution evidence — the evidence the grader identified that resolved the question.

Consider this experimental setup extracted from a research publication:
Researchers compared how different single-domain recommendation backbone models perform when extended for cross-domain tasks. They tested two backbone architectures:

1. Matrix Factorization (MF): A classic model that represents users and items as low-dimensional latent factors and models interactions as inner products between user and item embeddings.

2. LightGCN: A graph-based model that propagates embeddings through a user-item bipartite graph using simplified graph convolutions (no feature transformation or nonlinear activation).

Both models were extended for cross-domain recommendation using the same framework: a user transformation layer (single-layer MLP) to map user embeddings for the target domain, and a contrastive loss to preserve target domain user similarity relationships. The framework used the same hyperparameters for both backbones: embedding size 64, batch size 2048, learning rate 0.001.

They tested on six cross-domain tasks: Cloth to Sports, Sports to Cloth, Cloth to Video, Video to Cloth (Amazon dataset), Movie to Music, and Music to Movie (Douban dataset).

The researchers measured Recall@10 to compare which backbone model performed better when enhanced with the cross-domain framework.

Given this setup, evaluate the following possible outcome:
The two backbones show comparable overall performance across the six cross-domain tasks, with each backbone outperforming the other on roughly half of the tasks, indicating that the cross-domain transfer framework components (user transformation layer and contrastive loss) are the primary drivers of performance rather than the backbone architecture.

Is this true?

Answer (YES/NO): NO